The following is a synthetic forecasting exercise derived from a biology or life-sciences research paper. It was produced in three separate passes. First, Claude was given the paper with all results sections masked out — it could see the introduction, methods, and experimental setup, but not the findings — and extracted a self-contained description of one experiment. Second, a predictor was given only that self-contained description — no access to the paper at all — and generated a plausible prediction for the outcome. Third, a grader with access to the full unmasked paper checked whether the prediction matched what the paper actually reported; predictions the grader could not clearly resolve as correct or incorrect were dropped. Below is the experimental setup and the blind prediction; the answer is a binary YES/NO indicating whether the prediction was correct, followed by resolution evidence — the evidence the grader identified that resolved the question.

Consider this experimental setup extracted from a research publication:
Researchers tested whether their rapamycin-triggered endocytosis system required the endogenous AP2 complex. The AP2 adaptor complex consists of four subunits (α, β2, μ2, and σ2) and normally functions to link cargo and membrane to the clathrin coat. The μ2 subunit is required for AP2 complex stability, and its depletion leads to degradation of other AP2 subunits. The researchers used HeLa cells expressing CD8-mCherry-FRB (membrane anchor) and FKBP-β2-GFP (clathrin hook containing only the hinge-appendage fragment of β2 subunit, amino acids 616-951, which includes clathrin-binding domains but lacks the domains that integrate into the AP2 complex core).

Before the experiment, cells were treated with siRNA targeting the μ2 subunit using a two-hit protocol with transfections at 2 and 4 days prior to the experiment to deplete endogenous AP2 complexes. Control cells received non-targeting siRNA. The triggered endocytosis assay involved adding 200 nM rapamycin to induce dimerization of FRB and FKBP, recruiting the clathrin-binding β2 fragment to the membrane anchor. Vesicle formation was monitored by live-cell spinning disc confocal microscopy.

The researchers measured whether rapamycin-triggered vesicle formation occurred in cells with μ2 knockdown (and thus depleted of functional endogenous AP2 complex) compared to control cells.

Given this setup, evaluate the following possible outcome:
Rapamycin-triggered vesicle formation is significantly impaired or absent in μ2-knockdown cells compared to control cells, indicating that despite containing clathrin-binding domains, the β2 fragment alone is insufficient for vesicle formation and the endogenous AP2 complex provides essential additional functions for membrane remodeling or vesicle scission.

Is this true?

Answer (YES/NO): NO